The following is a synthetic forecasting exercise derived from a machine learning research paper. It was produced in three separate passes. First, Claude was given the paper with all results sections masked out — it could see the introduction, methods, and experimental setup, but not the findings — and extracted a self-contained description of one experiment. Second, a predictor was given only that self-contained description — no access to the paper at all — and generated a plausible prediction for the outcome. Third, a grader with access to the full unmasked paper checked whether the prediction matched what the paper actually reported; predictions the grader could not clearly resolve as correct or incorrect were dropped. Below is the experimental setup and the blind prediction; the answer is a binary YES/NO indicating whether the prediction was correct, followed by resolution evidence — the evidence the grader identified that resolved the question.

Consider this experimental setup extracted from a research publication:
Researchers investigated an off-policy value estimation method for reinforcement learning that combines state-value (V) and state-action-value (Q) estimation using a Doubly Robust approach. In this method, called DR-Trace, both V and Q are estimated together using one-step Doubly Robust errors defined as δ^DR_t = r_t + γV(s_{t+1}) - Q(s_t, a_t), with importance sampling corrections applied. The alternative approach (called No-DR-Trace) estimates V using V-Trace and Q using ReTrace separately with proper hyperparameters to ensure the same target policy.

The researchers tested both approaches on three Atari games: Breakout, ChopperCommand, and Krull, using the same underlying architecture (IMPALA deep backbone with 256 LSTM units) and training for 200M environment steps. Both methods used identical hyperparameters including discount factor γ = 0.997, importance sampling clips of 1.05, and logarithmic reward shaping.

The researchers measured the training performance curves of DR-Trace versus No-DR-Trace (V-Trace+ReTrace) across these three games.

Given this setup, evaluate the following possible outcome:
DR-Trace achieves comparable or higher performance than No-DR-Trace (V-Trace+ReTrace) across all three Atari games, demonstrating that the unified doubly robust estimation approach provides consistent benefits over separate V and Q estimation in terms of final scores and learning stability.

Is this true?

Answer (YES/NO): NO